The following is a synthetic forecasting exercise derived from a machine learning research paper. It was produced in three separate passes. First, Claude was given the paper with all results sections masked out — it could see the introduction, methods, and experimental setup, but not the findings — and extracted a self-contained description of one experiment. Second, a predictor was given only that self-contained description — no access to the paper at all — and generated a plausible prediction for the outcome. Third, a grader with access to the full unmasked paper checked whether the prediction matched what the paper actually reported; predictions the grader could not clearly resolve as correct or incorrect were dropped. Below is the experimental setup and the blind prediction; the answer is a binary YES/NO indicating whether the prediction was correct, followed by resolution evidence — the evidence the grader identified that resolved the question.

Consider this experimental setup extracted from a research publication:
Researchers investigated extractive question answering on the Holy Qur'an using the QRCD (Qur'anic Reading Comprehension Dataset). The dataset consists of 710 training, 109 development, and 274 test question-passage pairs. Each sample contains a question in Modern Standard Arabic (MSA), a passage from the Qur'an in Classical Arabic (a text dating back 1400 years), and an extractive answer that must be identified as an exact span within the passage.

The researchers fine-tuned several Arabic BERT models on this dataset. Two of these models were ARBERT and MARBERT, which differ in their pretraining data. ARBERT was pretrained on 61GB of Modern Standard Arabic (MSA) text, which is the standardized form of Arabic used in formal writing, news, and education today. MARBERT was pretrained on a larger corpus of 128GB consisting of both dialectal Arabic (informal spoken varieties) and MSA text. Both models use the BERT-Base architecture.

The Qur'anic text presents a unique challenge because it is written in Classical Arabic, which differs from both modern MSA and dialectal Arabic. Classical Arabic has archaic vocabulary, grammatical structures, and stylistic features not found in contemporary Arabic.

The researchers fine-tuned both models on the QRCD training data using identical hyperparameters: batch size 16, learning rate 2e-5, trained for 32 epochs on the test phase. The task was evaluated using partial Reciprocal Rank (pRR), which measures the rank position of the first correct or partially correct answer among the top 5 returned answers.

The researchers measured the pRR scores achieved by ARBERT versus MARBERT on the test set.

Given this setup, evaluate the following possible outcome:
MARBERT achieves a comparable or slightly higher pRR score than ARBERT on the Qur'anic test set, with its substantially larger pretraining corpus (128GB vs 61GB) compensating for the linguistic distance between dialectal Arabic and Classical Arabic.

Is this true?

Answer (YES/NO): NO